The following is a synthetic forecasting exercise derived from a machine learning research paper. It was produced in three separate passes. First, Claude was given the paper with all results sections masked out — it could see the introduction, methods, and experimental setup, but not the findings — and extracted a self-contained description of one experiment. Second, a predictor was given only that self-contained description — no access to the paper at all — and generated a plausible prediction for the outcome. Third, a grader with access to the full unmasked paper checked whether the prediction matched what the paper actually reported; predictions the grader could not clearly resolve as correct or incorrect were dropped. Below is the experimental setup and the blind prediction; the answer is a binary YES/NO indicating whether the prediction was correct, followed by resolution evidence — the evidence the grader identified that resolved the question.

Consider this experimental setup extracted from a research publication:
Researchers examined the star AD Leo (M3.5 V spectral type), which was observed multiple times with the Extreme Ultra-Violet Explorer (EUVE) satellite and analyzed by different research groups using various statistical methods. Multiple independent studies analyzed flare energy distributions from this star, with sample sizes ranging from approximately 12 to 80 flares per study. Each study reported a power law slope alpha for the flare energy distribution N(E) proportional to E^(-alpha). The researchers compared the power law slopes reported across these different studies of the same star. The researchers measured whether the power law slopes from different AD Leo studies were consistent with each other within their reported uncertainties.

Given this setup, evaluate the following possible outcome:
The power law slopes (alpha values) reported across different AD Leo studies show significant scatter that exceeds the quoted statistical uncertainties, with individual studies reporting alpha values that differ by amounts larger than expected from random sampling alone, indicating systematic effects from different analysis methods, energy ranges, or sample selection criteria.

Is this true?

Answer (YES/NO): NO